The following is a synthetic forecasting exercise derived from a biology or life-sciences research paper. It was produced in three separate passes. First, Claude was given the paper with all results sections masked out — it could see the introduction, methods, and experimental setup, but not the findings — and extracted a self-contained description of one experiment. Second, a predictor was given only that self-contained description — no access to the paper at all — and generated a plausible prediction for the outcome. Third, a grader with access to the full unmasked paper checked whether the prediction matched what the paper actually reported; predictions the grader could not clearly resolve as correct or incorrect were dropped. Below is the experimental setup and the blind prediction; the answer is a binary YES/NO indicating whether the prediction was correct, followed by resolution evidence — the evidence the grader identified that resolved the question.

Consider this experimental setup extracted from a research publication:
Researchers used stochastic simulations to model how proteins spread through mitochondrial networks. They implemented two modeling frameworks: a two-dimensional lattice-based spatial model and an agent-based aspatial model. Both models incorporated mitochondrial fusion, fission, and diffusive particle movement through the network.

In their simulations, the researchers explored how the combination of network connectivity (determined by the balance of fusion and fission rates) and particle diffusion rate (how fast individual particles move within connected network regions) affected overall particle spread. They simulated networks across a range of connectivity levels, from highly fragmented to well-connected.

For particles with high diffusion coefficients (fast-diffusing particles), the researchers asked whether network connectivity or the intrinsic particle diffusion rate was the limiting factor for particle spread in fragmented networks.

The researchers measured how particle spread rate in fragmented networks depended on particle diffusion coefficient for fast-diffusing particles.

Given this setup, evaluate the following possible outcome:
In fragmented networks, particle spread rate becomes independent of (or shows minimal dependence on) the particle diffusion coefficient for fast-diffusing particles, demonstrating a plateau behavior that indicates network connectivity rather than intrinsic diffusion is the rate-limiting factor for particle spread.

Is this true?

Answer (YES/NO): YES